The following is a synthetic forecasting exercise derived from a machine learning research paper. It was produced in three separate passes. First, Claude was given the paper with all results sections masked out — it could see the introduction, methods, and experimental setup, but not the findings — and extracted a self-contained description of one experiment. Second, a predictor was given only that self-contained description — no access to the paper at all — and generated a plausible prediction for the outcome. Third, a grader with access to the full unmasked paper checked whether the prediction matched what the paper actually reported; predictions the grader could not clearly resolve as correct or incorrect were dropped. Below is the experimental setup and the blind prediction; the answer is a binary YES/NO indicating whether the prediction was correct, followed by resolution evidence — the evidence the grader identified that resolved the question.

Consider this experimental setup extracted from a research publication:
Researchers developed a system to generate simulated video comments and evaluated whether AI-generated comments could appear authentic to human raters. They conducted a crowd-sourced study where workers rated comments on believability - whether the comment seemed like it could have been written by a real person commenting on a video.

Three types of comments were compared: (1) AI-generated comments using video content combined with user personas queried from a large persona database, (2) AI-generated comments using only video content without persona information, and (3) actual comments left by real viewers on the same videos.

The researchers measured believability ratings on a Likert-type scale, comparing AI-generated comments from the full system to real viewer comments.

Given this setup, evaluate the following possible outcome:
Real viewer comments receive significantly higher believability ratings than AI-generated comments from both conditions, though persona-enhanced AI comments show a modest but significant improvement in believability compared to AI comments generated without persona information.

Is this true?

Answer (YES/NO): NO